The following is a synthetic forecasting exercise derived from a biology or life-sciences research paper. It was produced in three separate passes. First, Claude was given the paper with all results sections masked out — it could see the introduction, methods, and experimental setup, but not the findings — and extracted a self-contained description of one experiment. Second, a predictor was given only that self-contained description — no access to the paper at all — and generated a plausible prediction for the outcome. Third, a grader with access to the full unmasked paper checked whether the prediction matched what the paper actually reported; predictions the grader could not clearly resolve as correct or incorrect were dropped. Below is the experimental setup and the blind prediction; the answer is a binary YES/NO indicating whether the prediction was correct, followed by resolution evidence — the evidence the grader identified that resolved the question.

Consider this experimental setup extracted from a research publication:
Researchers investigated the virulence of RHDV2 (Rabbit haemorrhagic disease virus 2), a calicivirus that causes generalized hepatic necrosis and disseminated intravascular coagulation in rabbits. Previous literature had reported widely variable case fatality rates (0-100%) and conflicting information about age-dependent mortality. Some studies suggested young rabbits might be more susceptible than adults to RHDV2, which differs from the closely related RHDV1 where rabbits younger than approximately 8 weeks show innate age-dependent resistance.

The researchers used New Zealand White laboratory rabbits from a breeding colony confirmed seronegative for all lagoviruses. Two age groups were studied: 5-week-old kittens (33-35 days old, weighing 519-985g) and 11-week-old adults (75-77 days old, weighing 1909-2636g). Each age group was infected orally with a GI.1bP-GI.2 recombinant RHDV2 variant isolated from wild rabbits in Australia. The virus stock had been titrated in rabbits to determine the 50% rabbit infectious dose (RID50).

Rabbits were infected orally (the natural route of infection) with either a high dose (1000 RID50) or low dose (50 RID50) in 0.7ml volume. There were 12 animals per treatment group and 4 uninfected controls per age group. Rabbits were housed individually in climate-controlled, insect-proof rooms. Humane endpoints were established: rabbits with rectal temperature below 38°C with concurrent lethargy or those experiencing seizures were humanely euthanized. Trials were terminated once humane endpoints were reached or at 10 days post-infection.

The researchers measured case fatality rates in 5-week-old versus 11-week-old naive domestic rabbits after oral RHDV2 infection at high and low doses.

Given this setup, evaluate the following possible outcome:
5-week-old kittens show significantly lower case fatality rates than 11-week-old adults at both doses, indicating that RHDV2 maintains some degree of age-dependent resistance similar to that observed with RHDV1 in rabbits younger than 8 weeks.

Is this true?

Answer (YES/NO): NO